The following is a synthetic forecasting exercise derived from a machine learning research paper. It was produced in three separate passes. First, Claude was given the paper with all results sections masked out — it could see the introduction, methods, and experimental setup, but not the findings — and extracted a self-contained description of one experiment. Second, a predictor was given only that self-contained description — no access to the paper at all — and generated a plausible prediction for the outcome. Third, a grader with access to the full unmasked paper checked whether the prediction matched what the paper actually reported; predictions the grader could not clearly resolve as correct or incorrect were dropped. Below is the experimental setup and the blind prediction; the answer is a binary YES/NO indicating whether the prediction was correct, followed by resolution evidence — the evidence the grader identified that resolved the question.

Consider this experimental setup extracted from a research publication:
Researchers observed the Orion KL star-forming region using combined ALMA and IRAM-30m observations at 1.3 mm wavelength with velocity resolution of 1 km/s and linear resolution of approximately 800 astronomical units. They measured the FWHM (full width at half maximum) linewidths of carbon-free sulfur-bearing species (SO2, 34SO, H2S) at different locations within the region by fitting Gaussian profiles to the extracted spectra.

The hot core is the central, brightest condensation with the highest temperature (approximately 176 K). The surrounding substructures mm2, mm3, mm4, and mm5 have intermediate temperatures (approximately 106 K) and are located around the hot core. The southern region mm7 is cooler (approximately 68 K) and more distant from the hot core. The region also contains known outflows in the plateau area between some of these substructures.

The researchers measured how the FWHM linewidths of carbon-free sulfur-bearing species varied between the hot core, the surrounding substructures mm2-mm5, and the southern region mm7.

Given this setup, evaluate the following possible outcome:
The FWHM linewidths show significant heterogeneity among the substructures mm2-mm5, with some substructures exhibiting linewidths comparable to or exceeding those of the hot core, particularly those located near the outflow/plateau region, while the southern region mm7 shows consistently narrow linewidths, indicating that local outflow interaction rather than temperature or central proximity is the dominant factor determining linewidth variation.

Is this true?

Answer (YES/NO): NO